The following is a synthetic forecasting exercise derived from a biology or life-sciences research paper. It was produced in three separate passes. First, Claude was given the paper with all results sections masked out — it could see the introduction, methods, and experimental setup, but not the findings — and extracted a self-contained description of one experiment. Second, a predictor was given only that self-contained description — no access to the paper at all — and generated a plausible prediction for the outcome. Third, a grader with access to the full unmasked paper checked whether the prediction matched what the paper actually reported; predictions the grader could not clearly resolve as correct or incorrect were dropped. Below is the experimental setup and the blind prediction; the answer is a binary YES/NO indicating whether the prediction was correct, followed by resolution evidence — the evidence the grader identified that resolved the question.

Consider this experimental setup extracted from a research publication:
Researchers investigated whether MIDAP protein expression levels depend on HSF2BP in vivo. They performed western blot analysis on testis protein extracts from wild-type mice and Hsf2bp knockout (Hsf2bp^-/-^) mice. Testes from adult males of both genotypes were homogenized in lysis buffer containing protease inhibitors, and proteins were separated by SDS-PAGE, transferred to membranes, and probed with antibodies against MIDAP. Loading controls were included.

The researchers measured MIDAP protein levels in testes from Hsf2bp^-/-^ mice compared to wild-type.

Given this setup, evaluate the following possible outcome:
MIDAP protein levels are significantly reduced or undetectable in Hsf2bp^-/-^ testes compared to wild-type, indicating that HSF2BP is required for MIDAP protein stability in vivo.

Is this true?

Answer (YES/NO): YES